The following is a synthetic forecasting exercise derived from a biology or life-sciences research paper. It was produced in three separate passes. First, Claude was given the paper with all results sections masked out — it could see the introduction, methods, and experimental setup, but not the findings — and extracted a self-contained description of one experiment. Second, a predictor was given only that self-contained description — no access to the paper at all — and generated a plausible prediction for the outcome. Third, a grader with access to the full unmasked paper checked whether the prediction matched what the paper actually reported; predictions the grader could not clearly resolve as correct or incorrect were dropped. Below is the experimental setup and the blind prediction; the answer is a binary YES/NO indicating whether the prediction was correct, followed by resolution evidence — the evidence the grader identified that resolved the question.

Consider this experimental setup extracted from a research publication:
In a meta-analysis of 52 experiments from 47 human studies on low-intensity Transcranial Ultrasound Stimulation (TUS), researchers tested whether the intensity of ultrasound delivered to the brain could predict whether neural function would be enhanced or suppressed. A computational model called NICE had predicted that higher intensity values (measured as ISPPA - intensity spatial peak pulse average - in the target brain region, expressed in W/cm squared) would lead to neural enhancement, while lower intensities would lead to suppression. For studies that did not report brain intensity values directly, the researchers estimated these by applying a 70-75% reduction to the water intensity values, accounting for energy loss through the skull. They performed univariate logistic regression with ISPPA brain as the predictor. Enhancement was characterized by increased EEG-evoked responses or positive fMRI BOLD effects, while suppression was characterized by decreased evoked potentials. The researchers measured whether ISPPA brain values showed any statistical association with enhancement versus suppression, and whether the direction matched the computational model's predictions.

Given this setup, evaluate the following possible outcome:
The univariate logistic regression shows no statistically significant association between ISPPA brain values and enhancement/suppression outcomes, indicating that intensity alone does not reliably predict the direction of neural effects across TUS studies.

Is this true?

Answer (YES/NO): YES